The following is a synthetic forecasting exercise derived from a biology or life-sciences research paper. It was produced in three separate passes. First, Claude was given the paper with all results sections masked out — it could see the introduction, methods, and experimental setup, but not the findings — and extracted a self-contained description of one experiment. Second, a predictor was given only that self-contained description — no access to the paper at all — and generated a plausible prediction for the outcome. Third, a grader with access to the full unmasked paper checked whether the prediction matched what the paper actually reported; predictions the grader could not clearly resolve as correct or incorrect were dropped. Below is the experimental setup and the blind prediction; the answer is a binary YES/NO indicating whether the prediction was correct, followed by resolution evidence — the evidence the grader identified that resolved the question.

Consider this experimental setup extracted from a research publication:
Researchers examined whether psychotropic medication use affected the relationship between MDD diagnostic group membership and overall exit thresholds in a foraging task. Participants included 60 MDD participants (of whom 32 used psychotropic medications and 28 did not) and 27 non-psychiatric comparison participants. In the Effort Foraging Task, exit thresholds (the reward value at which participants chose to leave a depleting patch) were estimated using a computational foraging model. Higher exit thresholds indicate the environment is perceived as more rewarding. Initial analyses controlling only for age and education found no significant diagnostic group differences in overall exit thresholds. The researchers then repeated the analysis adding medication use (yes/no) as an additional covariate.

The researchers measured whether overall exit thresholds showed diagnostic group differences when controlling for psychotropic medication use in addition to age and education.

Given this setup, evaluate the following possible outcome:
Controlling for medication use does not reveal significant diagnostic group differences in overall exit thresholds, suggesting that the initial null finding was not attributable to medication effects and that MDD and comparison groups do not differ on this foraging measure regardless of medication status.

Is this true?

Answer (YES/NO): NO